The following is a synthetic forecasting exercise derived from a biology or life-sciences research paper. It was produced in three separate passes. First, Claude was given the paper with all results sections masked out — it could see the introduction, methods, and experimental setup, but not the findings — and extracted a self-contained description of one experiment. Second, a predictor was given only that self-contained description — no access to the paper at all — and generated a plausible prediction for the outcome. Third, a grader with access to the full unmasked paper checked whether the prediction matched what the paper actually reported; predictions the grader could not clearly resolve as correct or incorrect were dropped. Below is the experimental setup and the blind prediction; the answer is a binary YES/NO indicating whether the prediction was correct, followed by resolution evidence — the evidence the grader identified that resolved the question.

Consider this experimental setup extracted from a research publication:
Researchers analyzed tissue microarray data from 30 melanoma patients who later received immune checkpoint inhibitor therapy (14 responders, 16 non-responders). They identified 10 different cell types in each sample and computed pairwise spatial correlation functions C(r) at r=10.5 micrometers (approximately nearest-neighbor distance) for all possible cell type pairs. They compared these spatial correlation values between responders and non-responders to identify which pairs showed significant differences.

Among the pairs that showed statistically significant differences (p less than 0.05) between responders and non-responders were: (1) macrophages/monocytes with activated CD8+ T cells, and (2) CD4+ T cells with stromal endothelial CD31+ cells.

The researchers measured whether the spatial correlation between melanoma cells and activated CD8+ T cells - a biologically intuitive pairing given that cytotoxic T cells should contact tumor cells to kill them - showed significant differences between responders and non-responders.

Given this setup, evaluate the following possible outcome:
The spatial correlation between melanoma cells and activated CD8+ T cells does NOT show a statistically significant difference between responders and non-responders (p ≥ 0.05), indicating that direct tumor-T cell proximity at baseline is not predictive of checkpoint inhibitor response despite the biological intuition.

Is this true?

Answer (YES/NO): YES